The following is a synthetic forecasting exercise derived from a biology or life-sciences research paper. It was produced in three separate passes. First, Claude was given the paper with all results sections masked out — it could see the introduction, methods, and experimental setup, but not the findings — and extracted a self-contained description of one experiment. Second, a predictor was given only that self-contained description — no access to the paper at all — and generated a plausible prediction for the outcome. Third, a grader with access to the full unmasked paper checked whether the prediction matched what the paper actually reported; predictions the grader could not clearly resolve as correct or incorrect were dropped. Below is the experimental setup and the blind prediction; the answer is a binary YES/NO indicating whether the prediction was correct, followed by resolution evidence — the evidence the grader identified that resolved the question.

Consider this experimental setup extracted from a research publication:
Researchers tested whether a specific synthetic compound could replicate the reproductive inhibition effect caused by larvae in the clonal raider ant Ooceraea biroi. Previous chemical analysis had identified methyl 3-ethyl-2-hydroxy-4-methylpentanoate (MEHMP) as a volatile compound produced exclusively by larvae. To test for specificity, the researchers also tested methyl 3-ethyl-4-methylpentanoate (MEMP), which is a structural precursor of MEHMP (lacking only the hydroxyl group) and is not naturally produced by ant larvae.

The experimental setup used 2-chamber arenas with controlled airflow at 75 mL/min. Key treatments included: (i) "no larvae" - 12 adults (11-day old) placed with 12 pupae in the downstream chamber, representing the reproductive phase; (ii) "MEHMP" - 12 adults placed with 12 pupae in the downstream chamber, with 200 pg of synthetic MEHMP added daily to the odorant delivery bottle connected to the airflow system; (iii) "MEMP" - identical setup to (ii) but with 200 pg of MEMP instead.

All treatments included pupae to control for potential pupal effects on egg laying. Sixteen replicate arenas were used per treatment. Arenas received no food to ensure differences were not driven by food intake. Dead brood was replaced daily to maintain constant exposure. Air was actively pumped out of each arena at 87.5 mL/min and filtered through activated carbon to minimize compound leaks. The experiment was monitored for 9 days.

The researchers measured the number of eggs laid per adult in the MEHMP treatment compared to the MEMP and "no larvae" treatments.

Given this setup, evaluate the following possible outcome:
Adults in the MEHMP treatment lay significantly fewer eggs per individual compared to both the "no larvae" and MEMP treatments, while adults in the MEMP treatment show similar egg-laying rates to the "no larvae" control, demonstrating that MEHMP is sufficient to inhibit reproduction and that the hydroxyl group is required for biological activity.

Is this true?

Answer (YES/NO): NO